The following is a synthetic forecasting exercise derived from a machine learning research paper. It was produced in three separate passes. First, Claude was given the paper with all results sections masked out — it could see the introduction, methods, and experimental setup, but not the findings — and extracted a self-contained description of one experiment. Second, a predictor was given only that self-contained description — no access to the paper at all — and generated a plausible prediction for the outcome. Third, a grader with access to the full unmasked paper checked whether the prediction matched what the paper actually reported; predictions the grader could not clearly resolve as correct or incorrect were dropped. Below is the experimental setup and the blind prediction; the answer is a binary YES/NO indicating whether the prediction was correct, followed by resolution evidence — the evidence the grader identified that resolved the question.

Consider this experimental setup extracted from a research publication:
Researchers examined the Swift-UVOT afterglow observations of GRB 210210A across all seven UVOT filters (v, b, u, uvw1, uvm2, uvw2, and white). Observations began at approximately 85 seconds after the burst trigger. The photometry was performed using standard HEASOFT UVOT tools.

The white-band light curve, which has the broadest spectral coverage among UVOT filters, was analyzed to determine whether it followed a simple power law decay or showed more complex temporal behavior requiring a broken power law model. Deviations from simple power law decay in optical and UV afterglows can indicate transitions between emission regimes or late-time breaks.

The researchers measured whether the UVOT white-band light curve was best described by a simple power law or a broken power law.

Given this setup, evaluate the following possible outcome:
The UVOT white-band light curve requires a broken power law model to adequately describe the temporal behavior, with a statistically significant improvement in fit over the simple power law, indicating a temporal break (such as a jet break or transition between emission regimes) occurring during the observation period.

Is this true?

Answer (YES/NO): YES